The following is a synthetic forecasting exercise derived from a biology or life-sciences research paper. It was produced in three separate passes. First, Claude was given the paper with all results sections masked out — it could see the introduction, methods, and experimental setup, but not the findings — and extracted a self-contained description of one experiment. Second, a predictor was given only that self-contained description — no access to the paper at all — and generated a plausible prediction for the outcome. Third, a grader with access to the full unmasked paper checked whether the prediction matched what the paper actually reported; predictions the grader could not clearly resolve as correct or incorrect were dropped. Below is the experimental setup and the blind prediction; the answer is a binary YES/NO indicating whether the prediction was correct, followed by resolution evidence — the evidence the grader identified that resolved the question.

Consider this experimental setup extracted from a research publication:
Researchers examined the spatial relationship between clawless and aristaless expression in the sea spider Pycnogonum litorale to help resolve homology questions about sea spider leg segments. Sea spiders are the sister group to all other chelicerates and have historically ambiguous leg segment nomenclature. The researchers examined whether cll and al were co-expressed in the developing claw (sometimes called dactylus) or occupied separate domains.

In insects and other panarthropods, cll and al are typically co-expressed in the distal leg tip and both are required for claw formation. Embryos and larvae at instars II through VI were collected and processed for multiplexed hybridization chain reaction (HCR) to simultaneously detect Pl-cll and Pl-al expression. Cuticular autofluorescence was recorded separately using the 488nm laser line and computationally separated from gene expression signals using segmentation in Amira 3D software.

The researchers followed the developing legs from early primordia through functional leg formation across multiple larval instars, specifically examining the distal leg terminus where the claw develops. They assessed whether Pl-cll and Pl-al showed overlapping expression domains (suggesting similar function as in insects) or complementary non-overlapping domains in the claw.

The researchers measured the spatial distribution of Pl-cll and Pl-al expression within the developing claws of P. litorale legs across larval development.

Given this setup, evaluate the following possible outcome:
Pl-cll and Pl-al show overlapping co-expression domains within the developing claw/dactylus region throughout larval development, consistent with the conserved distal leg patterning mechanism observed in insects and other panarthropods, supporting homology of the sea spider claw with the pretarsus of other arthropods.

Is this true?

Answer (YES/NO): NO